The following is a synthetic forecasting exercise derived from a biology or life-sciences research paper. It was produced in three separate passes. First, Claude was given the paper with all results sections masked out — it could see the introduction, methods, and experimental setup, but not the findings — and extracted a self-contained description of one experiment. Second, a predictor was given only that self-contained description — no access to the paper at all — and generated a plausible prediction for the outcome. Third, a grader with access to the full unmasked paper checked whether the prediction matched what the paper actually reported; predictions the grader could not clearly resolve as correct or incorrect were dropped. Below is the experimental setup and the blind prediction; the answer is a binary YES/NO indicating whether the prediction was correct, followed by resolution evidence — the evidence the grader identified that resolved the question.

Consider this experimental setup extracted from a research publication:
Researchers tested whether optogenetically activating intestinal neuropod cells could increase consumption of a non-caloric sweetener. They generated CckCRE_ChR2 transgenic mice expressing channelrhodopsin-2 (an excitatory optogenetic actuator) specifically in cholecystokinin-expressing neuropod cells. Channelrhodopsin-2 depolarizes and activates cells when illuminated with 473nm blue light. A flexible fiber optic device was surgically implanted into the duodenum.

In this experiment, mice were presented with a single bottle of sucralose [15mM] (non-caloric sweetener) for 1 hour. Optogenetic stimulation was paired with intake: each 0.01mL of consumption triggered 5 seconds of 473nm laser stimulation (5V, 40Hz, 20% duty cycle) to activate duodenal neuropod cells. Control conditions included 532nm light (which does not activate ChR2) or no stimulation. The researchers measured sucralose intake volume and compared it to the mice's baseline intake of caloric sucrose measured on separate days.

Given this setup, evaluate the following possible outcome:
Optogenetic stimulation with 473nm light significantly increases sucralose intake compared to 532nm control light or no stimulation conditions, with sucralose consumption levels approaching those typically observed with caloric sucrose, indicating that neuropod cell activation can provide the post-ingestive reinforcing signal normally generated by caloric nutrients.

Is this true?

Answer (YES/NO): YES